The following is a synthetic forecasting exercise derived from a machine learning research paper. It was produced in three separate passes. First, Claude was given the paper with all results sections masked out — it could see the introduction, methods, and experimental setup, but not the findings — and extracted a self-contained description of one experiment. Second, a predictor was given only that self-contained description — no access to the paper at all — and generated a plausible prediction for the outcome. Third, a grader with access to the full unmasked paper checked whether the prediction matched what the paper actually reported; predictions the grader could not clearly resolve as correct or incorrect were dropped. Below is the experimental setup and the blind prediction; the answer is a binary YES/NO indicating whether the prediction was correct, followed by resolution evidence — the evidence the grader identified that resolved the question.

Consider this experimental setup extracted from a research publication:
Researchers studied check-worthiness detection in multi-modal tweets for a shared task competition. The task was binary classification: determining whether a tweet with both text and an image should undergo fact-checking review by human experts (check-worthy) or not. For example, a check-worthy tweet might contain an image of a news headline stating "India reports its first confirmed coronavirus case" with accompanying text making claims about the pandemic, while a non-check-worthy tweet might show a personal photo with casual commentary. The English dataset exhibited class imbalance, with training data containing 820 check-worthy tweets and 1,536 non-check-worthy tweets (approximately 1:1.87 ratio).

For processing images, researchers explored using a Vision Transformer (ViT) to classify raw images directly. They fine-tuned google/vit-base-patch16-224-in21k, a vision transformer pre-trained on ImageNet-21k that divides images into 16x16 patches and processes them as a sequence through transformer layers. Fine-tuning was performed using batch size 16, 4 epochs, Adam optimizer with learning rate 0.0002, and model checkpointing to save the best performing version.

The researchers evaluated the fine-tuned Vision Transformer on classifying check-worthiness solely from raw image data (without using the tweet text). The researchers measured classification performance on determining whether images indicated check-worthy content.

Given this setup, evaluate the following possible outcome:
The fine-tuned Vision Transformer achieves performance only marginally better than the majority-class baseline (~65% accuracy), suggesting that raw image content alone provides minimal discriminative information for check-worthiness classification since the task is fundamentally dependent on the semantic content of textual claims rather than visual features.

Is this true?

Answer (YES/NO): NO